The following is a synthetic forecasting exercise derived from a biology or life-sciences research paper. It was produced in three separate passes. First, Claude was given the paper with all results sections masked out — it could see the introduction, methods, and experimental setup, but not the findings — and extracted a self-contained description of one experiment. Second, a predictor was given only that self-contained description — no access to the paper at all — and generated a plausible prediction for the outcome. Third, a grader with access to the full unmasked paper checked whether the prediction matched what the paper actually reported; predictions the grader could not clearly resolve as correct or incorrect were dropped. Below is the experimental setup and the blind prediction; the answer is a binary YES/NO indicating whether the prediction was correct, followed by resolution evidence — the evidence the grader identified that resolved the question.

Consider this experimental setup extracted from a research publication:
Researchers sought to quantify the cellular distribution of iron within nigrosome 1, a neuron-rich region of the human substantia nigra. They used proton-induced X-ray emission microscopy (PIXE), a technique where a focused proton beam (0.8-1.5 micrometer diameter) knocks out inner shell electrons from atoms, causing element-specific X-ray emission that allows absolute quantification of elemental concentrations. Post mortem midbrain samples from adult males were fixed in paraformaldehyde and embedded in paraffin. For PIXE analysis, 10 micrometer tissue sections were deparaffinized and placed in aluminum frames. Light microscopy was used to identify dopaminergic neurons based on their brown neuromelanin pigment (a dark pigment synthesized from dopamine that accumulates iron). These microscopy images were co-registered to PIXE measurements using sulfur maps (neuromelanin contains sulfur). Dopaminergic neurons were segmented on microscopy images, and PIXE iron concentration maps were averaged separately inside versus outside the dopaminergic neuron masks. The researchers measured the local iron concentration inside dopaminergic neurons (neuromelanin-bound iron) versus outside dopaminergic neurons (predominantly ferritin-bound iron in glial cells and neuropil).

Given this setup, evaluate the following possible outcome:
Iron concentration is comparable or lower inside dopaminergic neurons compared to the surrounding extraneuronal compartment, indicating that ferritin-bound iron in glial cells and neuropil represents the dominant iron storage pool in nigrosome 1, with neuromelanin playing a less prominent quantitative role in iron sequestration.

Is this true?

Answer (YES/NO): NO